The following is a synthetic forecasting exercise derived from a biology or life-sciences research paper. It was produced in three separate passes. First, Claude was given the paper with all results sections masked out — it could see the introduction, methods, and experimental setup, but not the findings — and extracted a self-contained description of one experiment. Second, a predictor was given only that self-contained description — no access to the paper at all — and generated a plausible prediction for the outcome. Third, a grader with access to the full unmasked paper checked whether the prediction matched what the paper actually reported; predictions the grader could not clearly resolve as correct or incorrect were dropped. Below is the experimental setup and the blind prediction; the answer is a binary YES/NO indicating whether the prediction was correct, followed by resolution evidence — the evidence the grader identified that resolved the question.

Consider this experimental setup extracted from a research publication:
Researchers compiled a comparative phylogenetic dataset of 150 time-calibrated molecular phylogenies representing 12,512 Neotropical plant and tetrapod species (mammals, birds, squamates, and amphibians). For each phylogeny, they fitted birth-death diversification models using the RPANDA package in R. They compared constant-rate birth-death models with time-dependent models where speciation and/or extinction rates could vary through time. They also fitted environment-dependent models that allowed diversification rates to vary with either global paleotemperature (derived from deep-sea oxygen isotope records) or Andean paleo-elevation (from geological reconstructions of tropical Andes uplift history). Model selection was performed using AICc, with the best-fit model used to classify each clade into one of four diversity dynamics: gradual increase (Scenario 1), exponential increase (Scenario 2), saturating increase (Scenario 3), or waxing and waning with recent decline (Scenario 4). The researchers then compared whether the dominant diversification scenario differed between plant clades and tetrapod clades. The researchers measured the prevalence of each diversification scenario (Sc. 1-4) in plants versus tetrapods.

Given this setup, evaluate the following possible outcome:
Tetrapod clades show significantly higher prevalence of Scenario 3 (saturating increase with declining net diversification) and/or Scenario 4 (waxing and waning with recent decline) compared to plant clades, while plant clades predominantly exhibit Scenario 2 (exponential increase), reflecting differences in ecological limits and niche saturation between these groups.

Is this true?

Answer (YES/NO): NO